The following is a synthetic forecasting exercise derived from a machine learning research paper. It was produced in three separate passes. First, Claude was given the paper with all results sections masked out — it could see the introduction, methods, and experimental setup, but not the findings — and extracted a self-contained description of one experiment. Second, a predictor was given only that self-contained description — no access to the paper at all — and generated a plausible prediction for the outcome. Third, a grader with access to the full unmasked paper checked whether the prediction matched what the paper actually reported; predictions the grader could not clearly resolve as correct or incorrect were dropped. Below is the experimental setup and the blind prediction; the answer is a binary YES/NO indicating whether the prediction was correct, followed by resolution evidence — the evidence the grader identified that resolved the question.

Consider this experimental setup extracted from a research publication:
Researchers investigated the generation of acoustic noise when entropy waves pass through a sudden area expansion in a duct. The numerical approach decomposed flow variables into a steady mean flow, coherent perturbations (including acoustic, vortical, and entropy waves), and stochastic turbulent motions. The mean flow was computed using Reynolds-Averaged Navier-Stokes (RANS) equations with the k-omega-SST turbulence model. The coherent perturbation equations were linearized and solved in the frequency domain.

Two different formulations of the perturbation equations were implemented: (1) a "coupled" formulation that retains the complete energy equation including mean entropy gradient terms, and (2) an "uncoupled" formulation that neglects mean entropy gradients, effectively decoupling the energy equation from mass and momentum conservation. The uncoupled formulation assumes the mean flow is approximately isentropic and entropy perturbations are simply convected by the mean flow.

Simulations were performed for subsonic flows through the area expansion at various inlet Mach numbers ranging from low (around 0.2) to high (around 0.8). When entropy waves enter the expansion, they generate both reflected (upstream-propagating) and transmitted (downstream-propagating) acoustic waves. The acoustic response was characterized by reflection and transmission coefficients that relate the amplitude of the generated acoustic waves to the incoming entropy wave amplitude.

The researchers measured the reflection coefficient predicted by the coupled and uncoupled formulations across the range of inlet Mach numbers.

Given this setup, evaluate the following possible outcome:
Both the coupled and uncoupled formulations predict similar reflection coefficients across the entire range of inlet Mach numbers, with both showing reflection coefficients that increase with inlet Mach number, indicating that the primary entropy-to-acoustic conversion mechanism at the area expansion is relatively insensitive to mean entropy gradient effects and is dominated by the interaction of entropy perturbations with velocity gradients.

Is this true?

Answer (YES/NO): NO